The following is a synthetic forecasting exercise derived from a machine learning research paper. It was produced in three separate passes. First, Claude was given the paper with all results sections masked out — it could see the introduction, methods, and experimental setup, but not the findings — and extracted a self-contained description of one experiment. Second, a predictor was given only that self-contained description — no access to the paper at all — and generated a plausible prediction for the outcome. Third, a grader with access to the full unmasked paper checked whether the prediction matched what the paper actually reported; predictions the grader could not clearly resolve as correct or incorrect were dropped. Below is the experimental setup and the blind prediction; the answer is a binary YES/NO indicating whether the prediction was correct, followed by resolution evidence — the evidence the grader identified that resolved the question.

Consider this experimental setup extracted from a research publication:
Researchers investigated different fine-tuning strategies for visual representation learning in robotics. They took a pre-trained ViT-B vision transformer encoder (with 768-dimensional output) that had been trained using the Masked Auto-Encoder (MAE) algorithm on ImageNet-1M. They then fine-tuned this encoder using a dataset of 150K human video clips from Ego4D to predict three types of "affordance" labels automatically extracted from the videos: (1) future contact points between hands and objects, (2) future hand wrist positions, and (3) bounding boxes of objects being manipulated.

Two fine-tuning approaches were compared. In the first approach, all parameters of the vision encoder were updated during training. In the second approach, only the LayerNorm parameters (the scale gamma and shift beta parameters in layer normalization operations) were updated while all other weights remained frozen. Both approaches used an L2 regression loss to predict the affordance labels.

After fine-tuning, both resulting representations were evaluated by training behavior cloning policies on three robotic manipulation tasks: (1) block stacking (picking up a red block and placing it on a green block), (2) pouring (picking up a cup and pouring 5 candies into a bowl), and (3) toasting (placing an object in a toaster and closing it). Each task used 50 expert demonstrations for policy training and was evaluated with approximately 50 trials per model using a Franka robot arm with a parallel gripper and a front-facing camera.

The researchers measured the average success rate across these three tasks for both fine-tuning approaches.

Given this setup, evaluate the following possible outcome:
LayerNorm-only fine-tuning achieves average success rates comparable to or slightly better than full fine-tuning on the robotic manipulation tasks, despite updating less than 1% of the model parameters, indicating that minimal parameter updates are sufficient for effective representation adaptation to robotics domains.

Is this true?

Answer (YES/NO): YES